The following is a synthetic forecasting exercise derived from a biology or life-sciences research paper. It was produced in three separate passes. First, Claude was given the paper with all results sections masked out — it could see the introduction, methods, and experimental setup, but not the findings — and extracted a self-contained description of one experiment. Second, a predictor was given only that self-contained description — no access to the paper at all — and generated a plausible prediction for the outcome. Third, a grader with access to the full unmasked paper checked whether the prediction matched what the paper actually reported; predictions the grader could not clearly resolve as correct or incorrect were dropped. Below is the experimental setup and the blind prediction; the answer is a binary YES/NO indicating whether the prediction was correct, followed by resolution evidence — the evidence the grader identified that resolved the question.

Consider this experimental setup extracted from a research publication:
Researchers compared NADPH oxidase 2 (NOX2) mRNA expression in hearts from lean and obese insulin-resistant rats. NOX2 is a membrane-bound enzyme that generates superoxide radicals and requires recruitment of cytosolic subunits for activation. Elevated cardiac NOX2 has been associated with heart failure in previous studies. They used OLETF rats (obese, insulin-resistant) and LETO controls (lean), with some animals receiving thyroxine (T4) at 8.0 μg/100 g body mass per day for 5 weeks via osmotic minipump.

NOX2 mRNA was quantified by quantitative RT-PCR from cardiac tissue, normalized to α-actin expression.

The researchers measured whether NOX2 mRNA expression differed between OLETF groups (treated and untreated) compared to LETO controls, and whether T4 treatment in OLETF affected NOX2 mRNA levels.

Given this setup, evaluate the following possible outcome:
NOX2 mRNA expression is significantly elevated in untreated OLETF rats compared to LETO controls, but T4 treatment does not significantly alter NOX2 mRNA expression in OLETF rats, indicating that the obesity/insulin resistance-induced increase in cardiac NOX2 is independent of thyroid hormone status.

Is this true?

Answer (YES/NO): YES